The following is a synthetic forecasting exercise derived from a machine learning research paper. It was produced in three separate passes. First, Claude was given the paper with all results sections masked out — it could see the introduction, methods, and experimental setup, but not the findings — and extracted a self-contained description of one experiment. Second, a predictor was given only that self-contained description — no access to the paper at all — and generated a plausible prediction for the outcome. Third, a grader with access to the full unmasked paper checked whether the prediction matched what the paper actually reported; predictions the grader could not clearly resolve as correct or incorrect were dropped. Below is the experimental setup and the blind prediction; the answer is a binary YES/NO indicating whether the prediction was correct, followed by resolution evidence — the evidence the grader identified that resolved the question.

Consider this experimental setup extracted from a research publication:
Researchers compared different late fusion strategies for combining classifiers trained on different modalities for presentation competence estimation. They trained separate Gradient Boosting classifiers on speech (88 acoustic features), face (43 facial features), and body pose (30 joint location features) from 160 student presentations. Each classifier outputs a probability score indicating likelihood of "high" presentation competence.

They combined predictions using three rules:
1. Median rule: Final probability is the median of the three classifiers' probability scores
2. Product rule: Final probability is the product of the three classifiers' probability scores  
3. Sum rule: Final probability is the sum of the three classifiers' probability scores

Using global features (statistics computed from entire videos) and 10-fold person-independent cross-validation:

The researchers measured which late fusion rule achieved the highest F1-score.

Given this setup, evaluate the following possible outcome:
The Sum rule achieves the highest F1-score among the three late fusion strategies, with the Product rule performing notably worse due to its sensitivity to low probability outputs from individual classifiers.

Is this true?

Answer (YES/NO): NO